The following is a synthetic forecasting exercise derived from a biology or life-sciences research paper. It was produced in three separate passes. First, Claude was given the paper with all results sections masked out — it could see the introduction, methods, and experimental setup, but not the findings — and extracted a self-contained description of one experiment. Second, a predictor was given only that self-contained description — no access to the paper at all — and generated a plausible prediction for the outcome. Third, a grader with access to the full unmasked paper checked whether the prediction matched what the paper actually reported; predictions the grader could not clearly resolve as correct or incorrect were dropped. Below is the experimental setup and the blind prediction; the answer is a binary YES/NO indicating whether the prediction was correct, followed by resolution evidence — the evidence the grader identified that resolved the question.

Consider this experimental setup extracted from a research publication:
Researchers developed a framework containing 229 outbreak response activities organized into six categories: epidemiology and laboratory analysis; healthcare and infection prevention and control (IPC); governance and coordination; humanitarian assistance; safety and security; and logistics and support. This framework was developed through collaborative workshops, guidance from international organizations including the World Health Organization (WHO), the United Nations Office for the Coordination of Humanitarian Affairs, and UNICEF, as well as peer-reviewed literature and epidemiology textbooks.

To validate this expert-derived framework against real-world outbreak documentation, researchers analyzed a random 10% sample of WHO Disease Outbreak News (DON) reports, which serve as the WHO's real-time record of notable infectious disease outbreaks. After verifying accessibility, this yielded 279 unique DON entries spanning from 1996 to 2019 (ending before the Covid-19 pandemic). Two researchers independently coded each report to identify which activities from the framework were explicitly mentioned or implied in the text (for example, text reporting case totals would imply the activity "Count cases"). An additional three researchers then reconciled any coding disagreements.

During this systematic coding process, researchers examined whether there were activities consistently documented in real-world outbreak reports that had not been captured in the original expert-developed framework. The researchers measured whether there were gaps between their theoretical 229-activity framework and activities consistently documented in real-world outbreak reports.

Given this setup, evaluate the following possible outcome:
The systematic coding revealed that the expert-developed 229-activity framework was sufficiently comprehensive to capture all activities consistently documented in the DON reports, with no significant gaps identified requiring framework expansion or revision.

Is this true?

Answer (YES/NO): NO